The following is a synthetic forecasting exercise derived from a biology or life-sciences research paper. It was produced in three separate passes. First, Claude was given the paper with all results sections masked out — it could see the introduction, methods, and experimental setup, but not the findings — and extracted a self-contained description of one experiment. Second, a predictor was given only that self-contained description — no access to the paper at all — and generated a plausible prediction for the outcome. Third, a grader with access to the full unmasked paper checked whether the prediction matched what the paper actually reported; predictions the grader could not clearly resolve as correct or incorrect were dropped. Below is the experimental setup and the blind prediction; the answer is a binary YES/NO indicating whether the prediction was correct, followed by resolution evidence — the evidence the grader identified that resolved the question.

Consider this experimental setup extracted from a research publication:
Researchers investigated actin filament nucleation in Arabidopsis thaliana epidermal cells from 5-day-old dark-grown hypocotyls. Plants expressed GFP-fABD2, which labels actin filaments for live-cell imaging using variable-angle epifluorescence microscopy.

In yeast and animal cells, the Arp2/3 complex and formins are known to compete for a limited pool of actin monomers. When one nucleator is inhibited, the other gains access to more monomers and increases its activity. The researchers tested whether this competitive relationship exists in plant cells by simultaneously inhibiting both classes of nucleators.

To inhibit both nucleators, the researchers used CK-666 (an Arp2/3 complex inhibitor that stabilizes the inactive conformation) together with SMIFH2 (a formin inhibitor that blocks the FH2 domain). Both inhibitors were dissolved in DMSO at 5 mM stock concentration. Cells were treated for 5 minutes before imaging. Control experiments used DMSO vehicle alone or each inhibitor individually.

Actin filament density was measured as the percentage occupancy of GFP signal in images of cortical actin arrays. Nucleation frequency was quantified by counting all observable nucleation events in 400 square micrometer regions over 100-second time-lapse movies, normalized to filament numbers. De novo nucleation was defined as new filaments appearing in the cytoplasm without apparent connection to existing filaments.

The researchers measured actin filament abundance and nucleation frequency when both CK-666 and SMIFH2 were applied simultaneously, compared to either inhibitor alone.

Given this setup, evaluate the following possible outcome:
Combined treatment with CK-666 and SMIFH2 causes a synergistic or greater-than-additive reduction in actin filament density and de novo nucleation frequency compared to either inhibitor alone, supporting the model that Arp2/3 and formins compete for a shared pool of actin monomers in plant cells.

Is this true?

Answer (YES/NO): NO